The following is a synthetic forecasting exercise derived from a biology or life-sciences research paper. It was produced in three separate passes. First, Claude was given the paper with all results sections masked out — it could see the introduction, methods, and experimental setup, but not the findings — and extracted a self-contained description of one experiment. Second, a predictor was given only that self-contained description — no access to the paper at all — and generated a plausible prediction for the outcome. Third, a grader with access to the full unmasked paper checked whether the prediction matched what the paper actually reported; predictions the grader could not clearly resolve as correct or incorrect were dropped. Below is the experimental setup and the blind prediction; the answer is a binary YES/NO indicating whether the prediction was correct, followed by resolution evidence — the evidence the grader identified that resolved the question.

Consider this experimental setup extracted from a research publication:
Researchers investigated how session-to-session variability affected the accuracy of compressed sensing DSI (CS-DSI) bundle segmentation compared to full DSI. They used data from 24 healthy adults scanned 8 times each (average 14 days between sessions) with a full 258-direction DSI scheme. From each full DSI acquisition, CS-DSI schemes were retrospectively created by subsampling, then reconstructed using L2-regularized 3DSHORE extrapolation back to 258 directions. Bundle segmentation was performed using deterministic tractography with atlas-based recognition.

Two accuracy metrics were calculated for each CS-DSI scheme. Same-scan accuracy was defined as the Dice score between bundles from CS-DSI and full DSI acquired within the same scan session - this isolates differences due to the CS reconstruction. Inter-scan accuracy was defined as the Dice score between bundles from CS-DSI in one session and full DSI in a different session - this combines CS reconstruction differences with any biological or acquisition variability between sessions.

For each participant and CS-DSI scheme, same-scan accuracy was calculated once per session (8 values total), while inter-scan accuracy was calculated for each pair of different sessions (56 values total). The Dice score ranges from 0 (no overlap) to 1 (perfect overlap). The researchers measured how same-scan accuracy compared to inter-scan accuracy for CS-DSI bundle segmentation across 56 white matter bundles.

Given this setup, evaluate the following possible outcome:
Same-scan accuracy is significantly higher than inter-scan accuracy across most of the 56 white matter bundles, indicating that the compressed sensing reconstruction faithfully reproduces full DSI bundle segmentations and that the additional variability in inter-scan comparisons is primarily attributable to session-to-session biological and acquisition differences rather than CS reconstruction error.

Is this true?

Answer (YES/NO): YES